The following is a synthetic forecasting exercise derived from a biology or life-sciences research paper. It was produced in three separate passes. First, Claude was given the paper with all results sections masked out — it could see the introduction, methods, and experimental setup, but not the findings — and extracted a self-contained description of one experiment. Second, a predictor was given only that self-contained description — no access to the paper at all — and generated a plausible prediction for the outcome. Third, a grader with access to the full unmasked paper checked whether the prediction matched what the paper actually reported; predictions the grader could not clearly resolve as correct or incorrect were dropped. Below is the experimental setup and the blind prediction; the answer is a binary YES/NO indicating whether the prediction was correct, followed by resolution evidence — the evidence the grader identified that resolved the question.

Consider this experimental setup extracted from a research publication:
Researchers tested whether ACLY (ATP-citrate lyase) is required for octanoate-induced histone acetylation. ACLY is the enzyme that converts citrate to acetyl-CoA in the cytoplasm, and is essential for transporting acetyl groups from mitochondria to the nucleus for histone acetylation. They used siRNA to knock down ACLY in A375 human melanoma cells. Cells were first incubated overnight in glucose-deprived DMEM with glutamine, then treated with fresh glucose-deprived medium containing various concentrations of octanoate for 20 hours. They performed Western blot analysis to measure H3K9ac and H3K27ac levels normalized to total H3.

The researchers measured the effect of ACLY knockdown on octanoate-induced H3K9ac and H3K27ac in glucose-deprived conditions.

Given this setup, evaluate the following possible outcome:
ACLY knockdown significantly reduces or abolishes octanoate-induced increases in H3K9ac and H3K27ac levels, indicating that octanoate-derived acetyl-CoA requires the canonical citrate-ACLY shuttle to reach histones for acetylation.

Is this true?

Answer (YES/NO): YES